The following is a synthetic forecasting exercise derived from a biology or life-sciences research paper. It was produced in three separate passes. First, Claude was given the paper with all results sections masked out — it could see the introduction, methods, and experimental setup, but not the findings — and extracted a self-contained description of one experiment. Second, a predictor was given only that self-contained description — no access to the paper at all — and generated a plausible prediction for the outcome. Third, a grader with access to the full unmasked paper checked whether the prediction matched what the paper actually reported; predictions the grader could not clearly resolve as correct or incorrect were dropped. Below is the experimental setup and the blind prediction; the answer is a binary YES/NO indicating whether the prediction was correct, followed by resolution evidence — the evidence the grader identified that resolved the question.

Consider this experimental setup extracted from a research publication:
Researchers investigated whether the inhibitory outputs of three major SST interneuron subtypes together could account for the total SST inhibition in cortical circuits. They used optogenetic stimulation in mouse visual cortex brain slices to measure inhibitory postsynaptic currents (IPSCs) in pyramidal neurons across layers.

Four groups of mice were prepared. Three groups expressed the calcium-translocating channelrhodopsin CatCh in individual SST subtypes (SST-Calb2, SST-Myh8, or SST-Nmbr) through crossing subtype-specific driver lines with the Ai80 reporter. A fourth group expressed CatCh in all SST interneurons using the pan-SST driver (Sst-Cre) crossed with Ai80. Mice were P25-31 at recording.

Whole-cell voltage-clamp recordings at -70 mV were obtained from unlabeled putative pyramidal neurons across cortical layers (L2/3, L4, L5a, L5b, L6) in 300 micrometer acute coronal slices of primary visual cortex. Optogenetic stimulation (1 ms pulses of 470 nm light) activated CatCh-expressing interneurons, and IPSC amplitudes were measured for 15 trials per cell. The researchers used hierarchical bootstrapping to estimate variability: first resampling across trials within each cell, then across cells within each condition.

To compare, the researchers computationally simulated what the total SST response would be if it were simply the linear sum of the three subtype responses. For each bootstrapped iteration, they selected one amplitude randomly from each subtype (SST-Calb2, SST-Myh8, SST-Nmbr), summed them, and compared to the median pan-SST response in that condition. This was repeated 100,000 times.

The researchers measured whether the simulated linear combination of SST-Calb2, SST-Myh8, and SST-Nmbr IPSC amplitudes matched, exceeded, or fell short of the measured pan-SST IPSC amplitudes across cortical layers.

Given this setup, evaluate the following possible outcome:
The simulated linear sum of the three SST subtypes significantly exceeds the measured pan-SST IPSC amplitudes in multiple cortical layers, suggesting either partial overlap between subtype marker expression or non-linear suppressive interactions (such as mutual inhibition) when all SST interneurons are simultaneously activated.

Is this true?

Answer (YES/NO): NO